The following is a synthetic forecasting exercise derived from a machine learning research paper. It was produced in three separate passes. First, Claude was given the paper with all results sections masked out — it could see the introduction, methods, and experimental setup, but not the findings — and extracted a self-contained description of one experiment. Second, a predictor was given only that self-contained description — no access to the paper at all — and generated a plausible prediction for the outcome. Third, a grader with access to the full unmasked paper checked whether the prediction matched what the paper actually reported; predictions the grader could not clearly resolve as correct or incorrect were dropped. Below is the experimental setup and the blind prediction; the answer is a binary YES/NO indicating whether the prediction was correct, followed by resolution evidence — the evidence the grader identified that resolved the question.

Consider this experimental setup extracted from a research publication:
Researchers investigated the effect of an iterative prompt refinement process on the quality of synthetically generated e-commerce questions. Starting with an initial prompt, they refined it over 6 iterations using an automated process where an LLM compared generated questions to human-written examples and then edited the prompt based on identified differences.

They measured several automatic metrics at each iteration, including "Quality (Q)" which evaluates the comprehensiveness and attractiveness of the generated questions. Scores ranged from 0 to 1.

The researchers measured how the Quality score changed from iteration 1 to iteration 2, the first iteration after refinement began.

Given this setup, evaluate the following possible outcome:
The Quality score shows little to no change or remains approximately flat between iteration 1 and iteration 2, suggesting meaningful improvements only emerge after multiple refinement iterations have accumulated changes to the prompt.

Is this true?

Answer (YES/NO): NO